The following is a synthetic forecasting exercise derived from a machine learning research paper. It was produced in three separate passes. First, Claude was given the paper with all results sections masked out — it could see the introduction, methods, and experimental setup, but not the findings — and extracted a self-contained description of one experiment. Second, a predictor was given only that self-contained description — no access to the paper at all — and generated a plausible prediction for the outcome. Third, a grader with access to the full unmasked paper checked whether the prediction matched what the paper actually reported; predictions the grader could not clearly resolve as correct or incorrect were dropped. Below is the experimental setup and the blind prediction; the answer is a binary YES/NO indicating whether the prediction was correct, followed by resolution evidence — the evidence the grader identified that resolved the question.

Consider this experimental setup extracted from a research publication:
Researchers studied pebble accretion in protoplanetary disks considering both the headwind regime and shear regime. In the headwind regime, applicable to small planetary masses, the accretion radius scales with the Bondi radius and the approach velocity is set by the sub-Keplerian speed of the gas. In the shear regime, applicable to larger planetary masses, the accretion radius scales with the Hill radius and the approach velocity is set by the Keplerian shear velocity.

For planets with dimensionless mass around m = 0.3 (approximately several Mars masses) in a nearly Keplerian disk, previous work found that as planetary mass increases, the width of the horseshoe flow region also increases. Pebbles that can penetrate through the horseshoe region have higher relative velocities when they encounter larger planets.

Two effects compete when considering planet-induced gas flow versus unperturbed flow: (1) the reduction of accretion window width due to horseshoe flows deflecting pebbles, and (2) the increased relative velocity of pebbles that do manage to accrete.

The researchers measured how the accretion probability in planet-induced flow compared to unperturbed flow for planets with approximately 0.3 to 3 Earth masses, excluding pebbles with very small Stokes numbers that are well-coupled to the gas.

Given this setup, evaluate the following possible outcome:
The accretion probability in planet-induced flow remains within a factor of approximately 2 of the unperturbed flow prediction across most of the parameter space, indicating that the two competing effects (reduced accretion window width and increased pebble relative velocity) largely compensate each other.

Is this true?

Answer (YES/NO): YES